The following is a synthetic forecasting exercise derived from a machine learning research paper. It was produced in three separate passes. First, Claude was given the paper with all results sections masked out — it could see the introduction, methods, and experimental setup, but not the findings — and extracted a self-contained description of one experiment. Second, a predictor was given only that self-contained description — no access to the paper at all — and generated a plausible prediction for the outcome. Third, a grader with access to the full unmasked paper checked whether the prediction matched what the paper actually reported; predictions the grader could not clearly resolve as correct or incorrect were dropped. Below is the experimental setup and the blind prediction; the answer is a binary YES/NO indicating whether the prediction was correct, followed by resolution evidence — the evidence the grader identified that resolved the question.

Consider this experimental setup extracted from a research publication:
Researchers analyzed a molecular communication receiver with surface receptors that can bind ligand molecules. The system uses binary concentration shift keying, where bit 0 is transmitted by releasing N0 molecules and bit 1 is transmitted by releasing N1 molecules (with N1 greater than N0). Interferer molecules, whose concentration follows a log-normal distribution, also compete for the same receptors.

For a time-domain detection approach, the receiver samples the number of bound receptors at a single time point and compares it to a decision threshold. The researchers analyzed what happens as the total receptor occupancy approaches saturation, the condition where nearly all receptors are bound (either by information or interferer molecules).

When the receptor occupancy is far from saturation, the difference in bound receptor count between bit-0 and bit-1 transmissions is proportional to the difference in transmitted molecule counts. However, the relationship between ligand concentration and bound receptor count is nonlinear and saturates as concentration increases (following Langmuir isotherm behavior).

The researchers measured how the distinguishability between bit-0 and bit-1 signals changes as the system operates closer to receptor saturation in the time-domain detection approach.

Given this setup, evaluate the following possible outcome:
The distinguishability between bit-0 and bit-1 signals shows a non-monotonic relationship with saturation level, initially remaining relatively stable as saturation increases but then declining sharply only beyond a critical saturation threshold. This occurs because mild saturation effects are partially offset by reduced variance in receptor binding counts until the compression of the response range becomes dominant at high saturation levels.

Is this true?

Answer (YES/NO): NO